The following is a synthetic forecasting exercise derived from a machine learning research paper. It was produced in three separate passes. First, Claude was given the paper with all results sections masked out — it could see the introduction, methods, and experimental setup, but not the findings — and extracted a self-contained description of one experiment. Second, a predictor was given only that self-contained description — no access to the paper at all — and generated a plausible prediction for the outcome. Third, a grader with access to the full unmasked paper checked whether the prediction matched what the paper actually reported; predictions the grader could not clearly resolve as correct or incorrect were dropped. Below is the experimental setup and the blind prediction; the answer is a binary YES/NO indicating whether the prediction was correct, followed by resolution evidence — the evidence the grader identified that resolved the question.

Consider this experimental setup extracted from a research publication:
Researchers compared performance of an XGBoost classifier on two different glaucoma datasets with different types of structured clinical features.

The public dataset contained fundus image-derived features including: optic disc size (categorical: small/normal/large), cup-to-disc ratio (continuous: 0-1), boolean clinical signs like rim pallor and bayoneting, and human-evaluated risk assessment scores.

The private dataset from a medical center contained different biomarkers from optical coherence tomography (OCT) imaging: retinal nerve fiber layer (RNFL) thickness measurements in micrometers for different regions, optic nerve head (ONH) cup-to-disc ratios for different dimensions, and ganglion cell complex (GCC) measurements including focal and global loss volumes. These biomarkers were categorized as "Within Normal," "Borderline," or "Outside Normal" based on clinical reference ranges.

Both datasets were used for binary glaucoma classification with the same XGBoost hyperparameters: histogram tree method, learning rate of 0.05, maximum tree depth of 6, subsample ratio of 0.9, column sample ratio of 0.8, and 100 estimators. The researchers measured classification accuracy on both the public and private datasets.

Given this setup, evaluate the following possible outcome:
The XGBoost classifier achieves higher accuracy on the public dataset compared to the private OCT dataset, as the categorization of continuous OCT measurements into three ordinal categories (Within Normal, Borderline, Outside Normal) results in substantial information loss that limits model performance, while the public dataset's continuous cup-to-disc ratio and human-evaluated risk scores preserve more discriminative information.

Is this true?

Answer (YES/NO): NO